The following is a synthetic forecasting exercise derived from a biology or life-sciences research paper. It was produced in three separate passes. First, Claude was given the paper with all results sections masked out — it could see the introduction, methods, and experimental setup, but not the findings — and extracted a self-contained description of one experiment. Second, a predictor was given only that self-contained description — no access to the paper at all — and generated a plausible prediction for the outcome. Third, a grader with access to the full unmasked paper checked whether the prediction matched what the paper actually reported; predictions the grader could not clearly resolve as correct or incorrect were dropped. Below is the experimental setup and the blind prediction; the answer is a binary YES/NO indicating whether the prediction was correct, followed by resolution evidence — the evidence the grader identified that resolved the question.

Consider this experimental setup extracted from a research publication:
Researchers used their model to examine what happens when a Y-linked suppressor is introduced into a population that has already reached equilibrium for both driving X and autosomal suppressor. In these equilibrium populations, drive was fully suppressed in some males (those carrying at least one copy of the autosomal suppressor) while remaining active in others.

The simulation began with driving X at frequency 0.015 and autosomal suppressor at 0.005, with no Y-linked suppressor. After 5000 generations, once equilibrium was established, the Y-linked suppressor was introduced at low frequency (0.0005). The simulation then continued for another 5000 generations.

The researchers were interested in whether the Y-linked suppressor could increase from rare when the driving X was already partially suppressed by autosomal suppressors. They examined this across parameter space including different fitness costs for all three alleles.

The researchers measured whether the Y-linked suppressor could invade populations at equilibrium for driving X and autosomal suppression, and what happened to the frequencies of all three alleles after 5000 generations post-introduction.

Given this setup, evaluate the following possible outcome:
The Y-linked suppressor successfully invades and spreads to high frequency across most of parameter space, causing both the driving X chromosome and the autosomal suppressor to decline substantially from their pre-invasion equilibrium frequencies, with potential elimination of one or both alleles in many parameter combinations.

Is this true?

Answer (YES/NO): NO